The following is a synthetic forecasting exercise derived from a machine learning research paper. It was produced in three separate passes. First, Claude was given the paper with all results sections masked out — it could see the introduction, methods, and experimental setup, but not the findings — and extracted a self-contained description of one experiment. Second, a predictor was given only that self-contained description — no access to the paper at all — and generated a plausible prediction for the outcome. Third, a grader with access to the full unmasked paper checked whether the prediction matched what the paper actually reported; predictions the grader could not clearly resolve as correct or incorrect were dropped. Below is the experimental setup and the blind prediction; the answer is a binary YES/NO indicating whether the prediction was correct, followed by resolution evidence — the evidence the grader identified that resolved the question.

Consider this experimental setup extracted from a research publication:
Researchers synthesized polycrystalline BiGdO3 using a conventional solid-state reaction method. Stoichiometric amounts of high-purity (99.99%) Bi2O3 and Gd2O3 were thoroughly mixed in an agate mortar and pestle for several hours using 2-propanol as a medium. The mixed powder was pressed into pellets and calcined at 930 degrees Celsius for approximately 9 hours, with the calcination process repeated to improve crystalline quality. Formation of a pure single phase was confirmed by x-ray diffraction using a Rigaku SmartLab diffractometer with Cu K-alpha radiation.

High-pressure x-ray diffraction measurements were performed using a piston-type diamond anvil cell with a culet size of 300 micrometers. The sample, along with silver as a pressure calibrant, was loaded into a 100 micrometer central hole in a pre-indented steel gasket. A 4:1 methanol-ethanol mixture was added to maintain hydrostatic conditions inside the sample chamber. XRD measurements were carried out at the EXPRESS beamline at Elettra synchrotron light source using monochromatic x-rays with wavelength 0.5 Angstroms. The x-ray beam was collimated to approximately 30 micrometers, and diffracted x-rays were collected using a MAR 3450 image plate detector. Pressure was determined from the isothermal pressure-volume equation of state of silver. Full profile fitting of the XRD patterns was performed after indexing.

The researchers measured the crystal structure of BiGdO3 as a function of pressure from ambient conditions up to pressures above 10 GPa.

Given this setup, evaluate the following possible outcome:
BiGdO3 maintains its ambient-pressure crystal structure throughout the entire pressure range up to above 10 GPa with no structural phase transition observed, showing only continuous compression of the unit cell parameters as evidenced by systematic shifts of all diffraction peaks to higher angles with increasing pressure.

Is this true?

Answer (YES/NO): NO